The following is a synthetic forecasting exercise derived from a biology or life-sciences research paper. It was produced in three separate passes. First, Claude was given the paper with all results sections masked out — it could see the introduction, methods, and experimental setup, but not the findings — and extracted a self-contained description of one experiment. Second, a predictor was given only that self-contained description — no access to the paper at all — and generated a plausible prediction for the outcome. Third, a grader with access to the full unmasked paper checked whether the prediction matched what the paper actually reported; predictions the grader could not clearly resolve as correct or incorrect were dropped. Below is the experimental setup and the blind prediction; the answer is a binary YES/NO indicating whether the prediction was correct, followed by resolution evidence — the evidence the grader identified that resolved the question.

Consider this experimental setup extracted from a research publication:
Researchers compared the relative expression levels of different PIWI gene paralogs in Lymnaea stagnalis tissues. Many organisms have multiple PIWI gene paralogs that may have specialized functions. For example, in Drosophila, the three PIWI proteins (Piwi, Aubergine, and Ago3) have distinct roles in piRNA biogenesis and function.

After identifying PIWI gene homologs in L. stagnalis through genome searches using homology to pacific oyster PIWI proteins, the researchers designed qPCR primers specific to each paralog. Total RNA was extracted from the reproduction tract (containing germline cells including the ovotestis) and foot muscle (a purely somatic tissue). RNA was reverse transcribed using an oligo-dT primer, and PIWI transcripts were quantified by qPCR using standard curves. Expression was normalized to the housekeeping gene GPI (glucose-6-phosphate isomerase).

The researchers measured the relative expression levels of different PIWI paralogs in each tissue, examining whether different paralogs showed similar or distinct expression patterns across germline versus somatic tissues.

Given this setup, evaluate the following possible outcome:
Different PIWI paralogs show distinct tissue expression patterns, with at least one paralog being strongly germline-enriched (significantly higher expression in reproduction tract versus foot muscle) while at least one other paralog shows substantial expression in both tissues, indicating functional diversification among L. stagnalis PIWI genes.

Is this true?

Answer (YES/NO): NO